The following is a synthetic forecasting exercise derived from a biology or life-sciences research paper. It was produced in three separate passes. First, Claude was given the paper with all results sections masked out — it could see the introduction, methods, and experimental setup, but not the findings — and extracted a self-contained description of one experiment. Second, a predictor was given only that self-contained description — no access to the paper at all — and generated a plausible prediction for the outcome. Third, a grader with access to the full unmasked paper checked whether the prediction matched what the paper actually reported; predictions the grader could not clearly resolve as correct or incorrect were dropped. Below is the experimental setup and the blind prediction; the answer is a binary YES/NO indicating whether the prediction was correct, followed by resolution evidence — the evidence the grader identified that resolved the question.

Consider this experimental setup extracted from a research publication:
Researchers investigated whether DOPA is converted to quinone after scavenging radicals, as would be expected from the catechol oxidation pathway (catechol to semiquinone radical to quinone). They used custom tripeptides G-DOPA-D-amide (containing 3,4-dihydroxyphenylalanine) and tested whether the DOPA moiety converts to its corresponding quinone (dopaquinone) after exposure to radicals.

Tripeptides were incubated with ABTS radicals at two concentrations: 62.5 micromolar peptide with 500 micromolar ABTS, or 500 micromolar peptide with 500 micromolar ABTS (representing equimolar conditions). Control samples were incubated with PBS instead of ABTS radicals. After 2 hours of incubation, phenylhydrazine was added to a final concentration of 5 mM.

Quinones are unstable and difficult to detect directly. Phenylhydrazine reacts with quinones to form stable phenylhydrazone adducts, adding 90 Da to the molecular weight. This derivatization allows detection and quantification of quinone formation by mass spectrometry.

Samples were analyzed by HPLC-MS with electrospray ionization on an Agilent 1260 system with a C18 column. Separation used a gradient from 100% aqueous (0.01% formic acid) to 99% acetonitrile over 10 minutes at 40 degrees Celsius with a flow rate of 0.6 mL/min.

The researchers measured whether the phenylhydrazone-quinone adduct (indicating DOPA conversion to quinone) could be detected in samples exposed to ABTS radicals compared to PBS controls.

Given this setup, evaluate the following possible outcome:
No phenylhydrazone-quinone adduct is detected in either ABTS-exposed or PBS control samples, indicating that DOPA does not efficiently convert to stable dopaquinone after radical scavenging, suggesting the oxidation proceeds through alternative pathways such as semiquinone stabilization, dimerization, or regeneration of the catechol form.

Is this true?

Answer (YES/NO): NO